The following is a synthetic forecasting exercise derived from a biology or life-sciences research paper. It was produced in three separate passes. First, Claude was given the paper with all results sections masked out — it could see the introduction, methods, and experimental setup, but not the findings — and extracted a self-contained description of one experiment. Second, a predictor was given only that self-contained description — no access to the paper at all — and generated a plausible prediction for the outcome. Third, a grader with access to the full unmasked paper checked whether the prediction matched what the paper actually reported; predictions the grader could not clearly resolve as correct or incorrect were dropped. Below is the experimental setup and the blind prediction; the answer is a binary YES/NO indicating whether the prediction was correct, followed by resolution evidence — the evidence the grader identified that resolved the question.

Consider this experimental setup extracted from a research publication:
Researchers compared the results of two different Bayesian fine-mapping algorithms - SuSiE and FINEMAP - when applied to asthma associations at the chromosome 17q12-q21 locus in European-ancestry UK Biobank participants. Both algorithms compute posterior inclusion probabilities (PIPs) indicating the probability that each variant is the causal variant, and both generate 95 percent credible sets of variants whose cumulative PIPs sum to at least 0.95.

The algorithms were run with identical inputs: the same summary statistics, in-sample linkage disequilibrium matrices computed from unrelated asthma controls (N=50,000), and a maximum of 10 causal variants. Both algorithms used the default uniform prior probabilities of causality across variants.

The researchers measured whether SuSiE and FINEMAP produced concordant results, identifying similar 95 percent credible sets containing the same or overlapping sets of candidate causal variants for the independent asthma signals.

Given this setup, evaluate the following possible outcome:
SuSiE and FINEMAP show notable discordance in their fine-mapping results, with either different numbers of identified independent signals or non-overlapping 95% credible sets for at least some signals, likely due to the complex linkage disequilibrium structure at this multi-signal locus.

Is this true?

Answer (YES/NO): NO